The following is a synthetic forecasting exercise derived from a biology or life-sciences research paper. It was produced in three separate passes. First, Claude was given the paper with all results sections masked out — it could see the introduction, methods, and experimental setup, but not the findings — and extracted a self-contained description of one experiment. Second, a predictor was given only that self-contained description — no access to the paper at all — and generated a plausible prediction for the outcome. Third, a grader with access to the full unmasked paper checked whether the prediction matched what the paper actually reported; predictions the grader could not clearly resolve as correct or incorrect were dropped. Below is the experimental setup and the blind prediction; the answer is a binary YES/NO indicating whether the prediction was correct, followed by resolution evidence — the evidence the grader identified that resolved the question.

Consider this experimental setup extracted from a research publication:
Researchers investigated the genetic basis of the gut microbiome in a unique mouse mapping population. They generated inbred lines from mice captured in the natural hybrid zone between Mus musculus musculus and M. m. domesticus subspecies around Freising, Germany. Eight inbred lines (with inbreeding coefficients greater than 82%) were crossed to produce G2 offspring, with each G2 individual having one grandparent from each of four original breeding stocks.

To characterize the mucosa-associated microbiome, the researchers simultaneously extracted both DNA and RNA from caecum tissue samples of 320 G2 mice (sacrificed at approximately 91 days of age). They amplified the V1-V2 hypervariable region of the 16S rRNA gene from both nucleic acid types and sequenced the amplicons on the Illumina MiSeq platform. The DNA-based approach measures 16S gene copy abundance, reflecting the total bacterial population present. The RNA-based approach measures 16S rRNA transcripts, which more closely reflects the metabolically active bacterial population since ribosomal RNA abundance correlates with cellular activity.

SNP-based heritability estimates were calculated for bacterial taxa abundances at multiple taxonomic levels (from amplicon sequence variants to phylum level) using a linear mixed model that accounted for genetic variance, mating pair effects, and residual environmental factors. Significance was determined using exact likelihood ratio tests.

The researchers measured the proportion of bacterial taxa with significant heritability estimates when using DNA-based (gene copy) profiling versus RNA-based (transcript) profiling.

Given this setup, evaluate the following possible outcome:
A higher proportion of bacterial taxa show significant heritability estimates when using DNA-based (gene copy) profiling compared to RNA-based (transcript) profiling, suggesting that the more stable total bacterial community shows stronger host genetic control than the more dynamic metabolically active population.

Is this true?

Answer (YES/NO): NO